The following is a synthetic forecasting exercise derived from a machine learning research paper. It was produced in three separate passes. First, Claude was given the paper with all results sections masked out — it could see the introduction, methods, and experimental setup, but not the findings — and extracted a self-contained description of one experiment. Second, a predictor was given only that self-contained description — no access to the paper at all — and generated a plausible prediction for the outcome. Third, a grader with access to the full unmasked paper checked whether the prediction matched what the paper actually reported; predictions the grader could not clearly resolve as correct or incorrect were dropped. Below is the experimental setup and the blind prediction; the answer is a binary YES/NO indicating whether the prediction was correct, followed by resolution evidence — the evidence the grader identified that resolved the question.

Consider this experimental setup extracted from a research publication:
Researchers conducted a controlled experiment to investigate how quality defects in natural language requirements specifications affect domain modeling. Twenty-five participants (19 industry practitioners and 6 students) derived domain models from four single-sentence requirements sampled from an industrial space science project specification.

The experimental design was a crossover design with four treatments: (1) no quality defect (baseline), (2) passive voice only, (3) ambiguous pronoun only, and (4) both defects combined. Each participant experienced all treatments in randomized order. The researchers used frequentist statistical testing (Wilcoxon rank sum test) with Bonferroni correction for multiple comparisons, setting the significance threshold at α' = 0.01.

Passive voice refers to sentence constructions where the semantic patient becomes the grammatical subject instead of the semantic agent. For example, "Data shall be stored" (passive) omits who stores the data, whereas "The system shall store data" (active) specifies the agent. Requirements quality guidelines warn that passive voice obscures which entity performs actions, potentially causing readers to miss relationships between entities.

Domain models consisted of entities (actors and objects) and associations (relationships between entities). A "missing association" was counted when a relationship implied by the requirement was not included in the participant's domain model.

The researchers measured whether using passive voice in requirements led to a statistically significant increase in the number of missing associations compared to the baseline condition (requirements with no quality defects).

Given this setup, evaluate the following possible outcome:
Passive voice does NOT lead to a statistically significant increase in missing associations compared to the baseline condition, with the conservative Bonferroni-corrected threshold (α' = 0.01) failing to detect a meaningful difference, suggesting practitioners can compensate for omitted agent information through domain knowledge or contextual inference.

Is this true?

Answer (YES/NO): YES